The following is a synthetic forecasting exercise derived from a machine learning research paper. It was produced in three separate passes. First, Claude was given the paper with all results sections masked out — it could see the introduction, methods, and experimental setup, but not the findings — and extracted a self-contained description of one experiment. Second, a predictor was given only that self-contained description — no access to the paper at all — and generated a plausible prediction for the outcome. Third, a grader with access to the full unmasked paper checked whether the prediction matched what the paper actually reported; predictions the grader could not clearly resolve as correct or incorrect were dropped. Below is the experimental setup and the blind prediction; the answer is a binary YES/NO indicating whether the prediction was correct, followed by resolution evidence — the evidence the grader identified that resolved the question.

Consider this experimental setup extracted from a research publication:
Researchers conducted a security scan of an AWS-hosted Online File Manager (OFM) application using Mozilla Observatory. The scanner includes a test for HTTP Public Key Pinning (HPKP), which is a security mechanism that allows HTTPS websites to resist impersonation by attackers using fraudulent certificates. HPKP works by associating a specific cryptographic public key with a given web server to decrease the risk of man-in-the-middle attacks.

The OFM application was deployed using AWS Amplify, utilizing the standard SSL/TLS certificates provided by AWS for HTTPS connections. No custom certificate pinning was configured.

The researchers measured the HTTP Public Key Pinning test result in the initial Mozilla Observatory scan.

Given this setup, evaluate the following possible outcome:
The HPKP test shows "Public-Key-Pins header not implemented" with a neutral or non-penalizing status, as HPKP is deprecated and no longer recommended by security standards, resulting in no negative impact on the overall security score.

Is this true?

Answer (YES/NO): YES